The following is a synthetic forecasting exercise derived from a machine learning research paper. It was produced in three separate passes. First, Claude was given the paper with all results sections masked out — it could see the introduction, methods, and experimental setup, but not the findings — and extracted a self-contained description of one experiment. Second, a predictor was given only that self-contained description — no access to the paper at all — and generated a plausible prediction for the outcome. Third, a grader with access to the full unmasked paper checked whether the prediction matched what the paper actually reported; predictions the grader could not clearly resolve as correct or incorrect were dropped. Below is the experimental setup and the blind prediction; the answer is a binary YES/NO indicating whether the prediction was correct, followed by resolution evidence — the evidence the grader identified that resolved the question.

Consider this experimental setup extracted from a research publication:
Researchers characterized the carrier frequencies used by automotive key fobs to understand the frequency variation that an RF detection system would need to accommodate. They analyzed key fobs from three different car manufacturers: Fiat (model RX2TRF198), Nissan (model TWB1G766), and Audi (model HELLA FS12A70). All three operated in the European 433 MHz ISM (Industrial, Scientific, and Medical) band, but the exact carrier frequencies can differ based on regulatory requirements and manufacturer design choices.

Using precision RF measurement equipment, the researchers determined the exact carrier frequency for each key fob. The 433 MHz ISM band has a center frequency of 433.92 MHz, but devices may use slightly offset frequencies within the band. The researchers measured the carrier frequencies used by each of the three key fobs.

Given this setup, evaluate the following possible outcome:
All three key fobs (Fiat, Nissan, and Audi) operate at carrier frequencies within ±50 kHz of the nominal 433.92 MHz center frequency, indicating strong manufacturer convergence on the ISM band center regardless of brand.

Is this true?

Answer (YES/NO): NO